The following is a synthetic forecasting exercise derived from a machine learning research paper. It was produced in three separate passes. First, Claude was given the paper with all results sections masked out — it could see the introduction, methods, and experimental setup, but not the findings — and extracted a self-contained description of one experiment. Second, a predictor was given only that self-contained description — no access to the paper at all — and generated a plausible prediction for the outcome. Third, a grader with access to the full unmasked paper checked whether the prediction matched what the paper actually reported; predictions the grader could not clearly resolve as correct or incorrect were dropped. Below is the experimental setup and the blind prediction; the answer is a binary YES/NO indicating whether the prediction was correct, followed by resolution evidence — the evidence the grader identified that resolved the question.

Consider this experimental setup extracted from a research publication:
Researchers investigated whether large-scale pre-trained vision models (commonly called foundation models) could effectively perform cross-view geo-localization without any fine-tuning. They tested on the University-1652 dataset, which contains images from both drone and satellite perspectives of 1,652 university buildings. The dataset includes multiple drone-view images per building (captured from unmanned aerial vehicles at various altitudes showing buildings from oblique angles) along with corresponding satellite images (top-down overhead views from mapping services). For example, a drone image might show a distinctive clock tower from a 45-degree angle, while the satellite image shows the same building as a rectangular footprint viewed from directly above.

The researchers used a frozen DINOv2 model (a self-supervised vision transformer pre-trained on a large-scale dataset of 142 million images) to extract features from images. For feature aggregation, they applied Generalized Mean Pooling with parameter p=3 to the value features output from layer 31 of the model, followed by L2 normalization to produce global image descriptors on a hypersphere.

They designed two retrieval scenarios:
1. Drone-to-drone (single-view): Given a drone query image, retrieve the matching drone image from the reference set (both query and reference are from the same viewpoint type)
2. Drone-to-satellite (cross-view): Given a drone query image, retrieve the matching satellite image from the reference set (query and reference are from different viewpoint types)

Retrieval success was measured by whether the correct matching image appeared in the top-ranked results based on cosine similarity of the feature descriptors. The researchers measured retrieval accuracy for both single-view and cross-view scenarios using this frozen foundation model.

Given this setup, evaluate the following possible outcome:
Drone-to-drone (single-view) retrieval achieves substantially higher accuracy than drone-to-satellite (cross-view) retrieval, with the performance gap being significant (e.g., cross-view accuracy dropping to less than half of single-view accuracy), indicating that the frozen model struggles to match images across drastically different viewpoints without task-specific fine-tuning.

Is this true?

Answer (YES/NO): YES